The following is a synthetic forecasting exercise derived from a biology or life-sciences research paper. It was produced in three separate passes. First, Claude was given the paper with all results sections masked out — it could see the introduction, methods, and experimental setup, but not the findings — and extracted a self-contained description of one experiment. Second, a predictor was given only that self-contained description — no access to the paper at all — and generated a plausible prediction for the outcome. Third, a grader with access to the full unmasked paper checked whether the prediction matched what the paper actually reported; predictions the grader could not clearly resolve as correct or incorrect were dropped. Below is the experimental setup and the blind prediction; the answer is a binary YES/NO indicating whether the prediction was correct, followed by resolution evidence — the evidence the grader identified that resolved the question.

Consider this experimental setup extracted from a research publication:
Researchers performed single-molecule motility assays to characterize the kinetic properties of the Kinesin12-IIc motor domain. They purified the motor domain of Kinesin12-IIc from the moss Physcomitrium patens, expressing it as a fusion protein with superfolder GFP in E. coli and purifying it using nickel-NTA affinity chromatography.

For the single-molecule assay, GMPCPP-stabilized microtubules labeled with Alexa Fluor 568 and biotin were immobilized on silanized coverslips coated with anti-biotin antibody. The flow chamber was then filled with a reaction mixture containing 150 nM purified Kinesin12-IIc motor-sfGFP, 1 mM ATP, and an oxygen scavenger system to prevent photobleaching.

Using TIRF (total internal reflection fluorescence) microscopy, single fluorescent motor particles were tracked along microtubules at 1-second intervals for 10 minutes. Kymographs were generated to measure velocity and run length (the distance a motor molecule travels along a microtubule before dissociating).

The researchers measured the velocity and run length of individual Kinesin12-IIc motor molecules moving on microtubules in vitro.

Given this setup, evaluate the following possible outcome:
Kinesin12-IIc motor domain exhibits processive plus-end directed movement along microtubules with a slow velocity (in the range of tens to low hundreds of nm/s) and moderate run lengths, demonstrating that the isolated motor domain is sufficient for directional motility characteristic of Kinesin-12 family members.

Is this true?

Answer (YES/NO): YES